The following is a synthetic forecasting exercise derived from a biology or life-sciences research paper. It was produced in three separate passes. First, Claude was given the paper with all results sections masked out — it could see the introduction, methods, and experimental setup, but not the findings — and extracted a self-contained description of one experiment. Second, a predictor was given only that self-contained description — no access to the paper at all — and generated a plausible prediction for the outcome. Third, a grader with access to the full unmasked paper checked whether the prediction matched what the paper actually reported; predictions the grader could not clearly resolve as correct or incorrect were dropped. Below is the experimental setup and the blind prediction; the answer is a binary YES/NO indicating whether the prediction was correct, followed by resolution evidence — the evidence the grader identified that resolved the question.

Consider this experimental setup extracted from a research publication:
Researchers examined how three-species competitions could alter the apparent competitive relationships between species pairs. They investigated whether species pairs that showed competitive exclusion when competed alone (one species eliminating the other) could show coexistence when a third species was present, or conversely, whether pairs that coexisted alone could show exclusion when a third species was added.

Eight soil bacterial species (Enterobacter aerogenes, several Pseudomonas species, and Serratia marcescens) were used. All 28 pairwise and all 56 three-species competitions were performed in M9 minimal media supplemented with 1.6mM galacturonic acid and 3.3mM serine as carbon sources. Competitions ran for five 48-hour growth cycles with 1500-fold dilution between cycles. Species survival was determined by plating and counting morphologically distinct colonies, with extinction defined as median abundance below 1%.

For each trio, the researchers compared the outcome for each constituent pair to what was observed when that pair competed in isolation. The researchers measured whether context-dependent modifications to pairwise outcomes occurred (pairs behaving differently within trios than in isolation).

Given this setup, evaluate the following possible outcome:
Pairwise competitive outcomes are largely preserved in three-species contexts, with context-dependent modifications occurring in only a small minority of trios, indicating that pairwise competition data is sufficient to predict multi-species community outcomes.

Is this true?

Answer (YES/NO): NO